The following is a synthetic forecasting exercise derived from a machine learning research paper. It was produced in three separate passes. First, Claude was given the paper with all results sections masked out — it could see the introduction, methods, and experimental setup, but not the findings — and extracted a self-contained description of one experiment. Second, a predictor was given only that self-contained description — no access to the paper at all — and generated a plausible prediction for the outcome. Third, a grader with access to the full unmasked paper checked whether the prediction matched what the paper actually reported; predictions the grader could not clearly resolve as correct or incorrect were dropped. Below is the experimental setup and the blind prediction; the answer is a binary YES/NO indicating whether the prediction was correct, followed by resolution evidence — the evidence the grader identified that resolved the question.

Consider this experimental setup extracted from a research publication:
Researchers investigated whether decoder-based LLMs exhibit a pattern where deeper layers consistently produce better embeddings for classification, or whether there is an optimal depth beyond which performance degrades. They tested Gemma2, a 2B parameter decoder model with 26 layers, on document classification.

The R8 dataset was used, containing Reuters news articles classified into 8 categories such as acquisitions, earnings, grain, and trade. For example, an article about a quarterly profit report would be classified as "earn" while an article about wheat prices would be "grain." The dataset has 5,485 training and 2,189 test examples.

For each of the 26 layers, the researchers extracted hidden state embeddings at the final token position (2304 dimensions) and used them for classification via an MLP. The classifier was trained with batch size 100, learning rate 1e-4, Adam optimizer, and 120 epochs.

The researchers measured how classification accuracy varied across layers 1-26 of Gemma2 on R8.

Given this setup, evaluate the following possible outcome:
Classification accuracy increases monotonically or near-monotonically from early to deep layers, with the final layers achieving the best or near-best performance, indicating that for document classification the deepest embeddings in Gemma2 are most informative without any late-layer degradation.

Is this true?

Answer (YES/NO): NO